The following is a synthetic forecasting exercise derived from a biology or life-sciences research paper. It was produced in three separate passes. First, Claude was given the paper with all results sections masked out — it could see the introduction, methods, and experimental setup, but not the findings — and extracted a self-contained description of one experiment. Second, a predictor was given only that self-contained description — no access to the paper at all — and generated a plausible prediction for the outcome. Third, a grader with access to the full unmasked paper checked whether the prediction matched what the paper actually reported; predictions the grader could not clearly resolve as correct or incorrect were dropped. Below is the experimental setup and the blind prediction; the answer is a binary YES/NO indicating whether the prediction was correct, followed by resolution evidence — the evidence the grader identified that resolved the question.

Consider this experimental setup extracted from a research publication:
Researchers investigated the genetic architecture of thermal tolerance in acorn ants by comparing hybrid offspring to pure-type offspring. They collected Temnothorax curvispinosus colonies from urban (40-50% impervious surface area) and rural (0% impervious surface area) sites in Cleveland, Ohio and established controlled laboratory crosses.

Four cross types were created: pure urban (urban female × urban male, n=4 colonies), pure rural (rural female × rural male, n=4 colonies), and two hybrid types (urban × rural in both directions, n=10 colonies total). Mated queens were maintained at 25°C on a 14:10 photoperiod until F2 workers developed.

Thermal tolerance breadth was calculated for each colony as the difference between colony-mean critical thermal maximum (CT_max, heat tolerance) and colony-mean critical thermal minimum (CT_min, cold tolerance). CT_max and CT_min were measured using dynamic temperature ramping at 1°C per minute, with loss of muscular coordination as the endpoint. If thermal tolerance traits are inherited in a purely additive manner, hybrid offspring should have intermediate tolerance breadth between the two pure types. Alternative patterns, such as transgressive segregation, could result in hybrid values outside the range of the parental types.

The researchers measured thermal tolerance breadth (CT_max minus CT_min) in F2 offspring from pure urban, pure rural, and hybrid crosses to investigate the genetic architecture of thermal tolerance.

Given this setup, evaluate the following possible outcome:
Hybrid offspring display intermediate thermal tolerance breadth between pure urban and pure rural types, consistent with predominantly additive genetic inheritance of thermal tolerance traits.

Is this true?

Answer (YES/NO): NO